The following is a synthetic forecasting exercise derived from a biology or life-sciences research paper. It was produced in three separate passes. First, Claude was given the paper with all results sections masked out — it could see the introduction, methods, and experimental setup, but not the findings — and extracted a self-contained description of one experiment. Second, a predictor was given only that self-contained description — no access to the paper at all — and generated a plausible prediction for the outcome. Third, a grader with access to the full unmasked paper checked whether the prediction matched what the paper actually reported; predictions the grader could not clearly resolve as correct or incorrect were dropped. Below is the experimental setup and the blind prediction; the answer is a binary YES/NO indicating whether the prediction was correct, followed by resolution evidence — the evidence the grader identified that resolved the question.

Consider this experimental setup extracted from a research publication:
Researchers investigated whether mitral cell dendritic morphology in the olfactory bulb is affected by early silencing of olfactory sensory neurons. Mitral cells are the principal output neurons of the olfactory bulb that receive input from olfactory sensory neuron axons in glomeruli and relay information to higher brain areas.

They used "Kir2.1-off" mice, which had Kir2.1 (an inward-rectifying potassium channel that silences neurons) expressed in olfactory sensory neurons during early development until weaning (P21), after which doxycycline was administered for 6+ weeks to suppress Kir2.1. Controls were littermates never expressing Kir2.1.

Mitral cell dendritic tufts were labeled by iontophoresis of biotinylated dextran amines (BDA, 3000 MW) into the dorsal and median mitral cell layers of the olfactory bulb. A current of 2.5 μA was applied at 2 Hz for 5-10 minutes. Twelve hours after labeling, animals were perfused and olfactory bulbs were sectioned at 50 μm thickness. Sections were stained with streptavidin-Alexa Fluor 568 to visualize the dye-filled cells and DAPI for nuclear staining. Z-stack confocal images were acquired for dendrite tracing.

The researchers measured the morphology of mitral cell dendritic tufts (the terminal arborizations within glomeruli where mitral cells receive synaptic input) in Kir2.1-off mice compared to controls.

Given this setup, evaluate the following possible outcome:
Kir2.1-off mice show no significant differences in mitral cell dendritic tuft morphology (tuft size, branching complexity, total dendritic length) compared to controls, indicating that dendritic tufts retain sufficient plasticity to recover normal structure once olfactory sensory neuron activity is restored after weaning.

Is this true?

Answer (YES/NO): NO